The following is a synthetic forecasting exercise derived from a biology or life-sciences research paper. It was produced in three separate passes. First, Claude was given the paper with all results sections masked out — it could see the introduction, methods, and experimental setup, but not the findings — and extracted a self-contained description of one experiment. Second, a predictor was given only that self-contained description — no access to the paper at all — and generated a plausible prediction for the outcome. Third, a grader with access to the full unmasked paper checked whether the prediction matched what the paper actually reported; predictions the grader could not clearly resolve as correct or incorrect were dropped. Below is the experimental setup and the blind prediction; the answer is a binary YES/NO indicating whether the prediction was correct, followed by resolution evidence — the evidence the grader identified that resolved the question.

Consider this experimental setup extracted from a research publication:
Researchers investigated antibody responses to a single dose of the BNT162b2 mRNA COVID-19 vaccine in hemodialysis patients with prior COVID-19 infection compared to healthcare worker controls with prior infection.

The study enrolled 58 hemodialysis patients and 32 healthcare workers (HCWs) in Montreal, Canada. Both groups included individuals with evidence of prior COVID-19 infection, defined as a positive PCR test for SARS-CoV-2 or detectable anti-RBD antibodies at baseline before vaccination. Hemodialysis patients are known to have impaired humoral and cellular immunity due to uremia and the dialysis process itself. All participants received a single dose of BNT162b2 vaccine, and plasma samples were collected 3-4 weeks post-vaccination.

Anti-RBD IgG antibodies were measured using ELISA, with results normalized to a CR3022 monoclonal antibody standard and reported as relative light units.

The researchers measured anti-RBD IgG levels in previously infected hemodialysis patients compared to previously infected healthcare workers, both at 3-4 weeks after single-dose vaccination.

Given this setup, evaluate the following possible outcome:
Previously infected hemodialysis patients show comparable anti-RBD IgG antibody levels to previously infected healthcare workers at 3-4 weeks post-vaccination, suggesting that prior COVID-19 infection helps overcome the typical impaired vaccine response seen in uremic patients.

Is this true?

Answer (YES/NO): NO